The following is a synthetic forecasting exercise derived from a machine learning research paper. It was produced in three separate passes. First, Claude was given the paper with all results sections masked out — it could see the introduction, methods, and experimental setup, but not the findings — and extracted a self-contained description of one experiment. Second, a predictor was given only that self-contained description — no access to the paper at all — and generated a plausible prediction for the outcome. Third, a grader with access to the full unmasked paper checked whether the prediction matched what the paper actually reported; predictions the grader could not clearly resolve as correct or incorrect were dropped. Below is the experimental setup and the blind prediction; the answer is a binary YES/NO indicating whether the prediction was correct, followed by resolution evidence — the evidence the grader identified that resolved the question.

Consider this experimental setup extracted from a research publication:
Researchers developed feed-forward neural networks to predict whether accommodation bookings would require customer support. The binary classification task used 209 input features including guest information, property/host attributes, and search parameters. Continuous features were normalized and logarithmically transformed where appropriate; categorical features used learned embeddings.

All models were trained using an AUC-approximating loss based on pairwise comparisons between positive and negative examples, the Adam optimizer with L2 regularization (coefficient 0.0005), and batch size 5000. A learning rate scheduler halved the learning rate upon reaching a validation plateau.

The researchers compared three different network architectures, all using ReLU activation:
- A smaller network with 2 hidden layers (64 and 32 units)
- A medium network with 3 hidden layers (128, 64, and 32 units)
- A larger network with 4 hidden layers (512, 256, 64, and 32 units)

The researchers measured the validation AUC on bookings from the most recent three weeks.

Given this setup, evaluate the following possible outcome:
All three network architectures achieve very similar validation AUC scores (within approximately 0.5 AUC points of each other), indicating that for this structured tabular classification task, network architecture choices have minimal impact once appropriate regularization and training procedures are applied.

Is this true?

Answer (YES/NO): YES